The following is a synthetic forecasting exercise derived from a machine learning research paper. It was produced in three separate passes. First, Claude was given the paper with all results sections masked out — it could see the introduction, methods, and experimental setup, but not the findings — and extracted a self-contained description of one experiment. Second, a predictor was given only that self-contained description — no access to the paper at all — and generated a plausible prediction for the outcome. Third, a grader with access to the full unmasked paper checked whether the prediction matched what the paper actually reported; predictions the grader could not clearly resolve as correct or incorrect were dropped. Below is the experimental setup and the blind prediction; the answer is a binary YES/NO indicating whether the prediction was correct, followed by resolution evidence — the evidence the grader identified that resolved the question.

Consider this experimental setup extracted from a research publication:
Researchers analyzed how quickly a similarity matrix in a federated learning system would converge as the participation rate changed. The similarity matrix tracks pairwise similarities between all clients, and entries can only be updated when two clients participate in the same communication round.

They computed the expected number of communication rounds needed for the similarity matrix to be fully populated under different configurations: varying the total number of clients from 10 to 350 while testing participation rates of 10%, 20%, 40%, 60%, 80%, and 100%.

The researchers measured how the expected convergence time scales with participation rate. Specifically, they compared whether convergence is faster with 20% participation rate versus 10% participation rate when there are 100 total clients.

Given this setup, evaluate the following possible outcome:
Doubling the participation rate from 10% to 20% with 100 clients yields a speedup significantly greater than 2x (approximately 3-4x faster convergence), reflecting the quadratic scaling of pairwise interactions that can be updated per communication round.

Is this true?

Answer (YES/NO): NO